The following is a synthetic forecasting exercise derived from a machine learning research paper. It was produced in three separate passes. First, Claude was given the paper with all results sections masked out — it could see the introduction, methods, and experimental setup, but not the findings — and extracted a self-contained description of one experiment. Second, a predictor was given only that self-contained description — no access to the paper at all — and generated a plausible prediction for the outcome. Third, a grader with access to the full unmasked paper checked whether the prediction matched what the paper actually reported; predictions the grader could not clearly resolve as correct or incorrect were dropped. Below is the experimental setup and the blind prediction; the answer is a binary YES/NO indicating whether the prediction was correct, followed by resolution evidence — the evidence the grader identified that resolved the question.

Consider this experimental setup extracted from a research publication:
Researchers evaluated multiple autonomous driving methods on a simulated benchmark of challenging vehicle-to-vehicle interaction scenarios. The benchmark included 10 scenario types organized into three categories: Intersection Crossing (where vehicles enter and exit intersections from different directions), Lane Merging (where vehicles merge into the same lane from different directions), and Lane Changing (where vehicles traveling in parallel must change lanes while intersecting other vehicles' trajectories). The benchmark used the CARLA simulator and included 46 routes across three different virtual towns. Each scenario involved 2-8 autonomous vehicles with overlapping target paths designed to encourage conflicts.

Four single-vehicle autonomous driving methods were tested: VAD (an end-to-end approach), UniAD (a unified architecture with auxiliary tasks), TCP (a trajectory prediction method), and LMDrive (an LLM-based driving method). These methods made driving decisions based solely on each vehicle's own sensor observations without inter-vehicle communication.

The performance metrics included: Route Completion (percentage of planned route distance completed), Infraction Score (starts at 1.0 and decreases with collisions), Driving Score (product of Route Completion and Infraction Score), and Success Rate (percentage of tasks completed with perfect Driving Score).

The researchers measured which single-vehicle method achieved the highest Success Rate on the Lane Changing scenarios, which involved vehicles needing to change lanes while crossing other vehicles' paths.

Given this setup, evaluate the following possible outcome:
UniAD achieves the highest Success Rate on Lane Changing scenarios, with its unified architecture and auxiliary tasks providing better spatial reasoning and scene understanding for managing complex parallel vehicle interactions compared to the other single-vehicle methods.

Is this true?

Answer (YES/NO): NO